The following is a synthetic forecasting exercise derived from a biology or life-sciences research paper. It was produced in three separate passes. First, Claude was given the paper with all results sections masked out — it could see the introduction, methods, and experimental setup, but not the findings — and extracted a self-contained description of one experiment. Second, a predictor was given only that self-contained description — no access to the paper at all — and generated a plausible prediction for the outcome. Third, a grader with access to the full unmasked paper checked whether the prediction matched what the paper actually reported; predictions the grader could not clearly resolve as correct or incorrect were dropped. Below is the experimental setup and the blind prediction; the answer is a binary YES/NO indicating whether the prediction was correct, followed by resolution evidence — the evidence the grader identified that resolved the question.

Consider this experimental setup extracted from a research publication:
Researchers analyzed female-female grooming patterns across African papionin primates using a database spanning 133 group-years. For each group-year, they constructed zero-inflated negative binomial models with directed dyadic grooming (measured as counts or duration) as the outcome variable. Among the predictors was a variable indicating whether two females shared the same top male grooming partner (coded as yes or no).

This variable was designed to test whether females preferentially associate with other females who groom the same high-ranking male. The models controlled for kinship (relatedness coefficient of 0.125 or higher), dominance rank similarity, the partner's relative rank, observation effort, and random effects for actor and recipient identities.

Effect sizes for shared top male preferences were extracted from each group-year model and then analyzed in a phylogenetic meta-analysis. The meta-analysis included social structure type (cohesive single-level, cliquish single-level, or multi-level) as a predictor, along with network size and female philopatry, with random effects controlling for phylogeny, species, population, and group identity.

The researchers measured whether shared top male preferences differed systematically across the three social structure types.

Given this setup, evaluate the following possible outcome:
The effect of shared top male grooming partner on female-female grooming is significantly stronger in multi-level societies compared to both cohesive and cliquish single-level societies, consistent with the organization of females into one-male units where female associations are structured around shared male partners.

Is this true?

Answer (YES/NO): YES